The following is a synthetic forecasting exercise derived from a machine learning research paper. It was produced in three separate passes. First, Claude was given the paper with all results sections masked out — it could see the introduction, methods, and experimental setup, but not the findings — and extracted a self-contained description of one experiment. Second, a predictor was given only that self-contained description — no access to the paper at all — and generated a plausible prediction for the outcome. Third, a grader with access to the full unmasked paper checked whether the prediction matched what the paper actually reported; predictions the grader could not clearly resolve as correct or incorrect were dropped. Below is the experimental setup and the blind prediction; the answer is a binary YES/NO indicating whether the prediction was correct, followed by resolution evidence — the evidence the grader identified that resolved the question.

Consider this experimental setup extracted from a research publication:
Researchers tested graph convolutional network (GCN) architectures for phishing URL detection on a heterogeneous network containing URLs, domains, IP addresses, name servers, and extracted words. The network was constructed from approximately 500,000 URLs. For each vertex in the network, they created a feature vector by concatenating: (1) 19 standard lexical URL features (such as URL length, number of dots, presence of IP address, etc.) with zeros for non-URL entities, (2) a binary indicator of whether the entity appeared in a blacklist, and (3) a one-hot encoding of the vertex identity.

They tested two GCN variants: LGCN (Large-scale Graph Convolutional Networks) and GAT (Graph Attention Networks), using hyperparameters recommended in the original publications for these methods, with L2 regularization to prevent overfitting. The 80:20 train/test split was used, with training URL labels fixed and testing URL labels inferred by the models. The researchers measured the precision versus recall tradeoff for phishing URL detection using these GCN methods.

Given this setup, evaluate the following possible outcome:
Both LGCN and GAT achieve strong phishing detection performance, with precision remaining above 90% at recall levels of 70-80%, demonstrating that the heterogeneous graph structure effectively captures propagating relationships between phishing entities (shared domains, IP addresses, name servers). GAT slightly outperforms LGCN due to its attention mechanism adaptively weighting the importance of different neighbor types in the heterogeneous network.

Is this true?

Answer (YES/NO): NO